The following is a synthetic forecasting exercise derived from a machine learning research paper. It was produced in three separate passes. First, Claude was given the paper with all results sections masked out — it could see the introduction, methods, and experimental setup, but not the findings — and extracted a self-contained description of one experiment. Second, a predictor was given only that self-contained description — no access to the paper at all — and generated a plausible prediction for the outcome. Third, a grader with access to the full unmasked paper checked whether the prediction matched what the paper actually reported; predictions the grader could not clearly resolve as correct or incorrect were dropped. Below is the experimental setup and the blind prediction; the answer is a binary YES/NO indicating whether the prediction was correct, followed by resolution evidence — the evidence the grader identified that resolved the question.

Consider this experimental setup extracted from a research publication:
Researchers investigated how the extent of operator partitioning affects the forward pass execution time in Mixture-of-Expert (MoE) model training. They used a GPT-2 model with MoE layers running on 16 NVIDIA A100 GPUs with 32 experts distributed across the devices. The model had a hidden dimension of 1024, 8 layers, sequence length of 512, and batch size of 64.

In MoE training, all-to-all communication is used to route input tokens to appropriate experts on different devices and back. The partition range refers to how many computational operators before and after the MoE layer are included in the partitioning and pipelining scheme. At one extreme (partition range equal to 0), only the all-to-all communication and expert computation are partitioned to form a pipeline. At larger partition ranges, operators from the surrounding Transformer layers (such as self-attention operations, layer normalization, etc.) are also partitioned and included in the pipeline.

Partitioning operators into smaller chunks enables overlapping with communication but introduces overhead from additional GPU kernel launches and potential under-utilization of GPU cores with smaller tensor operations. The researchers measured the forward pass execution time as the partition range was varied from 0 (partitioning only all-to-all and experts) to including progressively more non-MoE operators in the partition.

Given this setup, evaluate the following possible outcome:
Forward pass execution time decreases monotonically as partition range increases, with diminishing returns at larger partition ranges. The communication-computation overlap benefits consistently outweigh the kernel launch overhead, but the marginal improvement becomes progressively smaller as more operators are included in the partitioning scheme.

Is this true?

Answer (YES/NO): NO